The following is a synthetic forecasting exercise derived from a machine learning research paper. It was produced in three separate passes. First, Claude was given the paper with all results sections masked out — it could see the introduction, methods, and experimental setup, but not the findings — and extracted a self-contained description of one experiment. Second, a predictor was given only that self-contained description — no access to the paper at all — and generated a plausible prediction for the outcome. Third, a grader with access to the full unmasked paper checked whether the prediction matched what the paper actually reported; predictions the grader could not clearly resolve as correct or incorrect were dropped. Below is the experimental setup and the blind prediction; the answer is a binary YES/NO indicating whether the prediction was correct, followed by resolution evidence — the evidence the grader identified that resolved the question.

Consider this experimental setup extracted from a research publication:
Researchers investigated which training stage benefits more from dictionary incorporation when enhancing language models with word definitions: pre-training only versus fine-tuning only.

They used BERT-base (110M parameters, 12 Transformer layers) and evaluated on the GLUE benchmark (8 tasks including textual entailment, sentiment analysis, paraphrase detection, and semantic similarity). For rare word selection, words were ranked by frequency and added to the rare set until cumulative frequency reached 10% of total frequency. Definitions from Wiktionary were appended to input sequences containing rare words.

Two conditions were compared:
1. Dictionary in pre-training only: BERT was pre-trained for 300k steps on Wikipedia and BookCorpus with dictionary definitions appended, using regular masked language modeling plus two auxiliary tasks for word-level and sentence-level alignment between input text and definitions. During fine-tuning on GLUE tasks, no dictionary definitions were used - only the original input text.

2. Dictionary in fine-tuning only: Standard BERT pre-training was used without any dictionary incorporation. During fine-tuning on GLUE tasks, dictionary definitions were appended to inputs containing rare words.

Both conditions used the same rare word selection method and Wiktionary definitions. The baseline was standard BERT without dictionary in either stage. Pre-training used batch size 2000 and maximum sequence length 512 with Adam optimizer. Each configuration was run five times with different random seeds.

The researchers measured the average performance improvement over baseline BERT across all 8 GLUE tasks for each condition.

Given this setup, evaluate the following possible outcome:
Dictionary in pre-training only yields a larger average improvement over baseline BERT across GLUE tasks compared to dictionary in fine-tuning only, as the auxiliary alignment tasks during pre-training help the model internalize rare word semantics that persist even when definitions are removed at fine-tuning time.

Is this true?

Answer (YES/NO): YES